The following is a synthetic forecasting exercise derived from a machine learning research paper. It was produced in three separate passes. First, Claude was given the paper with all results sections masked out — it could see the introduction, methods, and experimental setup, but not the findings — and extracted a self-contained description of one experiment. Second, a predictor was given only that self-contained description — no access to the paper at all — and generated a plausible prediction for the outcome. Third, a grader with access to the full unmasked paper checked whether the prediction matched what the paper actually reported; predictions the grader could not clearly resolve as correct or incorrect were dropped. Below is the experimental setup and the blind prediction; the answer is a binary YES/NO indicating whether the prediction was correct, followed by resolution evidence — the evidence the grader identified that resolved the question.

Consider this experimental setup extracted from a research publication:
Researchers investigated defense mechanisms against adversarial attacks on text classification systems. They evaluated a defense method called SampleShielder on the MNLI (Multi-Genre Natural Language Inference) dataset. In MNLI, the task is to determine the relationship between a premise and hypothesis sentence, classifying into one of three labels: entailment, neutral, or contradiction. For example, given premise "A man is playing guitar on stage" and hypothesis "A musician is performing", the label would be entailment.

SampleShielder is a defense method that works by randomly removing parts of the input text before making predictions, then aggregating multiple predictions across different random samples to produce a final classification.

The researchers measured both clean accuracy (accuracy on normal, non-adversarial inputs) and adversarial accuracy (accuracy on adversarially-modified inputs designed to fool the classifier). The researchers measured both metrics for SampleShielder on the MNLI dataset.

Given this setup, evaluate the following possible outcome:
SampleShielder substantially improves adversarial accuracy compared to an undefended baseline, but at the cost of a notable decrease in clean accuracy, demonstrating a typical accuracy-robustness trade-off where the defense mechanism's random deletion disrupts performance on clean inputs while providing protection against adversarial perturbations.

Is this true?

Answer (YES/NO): YES